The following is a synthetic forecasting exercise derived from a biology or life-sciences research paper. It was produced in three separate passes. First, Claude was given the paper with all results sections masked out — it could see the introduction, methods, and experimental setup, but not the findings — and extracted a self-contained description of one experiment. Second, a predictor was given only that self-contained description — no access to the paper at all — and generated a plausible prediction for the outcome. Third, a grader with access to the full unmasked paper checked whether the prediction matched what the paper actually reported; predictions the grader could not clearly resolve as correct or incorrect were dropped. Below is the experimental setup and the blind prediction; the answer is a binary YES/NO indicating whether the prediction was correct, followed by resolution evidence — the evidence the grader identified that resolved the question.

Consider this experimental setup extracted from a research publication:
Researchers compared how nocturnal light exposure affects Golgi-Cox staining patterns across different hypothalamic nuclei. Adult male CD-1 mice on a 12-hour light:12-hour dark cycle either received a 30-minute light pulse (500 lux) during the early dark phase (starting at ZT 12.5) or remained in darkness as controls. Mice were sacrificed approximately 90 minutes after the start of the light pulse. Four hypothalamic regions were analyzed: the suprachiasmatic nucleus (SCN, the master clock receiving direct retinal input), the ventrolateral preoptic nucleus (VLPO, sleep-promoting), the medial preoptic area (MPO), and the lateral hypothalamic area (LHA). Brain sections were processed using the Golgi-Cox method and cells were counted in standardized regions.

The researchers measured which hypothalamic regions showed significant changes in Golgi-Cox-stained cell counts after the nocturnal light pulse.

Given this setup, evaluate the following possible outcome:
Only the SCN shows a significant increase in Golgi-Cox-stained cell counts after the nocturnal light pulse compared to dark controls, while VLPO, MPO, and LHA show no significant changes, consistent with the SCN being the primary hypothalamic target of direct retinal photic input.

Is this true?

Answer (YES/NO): NO